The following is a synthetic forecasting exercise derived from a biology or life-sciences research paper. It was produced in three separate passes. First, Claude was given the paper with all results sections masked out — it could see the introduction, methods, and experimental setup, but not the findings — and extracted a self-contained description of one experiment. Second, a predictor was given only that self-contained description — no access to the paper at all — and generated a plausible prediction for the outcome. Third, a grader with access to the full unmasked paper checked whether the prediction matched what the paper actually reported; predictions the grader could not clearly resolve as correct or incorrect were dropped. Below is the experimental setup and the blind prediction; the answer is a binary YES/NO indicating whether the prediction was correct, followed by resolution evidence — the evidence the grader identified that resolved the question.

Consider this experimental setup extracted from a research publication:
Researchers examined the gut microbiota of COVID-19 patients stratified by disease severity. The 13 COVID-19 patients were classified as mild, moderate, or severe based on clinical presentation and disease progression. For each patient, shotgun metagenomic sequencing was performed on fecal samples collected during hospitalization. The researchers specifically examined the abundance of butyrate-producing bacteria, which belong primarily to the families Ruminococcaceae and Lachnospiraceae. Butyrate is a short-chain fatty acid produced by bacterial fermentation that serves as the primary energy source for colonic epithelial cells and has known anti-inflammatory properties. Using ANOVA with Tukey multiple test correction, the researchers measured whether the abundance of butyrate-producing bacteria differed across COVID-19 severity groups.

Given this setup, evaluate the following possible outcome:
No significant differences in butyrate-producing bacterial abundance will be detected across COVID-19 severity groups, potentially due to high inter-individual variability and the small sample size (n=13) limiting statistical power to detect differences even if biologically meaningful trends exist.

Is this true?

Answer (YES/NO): NO